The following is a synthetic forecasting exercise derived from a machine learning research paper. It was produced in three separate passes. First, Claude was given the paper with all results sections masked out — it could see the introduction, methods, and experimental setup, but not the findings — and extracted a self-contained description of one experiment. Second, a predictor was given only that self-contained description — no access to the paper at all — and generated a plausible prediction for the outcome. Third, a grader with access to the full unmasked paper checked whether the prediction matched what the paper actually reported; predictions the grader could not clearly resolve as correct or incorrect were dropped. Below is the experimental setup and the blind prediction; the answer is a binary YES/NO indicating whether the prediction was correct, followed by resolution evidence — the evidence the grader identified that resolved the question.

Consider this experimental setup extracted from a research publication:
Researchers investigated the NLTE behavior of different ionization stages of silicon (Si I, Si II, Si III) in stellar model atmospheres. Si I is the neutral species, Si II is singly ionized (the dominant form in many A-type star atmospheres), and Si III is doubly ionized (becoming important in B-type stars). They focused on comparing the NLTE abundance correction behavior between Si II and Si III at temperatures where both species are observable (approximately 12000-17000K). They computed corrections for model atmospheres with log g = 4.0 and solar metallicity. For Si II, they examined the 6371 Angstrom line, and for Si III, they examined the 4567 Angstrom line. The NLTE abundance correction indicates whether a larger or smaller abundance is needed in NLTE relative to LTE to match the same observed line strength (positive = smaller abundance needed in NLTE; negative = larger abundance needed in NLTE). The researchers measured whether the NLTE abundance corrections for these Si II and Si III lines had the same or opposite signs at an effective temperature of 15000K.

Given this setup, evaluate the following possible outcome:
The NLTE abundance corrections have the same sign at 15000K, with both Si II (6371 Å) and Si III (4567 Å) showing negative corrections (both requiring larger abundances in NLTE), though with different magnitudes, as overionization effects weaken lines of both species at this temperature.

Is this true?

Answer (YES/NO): NO